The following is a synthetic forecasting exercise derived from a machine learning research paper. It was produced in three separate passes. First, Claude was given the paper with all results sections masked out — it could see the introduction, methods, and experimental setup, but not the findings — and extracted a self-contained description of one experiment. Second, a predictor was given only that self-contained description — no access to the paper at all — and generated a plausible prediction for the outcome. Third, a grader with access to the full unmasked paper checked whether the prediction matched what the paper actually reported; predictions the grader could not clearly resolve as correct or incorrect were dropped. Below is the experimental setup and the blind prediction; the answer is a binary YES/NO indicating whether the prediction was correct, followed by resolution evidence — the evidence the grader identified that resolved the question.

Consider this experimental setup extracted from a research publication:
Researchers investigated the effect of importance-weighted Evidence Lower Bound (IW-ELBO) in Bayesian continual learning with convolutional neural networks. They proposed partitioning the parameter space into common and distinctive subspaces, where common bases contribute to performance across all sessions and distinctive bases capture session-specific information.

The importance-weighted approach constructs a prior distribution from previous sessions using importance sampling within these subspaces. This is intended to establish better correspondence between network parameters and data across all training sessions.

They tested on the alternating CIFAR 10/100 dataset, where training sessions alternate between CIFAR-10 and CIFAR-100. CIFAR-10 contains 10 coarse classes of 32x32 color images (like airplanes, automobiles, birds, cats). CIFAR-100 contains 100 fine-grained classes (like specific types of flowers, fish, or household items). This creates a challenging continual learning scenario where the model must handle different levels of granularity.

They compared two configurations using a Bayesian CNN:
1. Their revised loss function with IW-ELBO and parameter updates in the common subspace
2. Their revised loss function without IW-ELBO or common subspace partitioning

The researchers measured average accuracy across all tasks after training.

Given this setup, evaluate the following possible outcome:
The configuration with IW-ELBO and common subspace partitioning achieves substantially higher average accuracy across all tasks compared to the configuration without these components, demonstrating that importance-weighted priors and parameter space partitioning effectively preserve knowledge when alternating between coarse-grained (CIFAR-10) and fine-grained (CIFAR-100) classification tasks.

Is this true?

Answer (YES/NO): NO